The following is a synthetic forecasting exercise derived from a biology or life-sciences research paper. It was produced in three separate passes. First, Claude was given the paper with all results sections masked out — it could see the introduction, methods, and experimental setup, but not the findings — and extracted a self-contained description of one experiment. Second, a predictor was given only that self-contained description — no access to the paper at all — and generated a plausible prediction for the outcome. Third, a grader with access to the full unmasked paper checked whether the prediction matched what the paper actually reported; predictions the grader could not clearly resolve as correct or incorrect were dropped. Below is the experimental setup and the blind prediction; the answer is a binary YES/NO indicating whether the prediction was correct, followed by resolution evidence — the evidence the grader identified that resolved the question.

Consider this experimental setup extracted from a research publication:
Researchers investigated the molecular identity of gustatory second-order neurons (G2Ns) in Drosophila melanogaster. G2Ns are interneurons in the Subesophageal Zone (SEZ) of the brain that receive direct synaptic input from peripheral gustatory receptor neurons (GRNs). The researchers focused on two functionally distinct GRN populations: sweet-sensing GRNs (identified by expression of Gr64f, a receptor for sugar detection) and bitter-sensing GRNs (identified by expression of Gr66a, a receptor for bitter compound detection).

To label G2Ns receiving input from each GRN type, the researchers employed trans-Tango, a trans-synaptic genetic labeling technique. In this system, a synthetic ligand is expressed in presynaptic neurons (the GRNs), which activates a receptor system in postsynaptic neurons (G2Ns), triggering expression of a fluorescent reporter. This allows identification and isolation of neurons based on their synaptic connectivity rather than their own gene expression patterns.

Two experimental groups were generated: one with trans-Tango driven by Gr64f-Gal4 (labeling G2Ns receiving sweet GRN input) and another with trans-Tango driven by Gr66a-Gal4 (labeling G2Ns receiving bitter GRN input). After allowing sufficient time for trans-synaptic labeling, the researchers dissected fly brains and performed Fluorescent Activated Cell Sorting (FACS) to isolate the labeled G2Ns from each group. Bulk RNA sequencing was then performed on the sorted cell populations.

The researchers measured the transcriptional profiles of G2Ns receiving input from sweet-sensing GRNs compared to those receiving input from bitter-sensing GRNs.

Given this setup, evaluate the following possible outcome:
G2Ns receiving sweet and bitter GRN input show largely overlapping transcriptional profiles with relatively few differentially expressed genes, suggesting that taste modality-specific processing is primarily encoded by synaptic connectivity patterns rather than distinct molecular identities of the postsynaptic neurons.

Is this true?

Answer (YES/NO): NO